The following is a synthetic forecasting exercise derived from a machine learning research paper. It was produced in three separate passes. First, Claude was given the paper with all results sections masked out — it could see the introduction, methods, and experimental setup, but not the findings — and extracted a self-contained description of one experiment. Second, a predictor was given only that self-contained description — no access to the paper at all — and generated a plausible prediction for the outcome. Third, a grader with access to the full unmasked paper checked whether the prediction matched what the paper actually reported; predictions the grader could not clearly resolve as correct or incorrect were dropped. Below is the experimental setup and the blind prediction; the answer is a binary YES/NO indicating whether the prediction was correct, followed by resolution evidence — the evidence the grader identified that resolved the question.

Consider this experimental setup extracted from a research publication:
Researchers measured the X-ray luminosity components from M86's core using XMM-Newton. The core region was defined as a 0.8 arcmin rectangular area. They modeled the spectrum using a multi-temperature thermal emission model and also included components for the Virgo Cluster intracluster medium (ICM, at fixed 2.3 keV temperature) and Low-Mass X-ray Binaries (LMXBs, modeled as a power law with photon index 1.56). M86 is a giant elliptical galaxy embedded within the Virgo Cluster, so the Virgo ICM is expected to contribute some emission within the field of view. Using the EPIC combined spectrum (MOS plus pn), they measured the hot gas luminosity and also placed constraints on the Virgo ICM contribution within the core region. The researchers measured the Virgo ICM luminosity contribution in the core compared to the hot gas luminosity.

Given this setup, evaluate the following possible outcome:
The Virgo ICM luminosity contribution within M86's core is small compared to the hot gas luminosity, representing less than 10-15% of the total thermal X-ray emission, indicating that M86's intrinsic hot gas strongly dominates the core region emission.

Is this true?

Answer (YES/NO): YES